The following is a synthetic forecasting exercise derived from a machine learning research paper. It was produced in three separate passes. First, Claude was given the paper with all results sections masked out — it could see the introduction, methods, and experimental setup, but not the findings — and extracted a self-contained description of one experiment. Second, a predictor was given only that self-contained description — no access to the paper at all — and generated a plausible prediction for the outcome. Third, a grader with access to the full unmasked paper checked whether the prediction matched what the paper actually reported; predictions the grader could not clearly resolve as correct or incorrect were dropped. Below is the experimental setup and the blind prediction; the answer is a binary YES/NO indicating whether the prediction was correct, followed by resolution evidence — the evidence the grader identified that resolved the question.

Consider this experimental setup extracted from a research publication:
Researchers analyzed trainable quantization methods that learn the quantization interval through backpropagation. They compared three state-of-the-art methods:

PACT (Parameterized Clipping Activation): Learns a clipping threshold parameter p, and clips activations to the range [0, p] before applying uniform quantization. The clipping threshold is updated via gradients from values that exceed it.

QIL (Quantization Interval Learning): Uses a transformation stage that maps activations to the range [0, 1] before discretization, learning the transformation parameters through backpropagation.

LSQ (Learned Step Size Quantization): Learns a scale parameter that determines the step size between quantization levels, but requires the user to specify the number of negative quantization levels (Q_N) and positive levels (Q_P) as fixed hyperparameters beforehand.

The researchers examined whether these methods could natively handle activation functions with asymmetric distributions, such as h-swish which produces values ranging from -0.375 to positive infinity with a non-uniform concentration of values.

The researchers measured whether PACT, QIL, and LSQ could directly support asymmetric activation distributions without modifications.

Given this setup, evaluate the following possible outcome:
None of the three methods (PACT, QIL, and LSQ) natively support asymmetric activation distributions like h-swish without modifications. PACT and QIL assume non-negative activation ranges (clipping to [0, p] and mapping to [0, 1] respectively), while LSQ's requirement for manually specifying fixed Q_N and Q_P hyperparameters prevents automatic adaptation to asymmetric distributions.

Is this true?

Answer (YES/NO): YES